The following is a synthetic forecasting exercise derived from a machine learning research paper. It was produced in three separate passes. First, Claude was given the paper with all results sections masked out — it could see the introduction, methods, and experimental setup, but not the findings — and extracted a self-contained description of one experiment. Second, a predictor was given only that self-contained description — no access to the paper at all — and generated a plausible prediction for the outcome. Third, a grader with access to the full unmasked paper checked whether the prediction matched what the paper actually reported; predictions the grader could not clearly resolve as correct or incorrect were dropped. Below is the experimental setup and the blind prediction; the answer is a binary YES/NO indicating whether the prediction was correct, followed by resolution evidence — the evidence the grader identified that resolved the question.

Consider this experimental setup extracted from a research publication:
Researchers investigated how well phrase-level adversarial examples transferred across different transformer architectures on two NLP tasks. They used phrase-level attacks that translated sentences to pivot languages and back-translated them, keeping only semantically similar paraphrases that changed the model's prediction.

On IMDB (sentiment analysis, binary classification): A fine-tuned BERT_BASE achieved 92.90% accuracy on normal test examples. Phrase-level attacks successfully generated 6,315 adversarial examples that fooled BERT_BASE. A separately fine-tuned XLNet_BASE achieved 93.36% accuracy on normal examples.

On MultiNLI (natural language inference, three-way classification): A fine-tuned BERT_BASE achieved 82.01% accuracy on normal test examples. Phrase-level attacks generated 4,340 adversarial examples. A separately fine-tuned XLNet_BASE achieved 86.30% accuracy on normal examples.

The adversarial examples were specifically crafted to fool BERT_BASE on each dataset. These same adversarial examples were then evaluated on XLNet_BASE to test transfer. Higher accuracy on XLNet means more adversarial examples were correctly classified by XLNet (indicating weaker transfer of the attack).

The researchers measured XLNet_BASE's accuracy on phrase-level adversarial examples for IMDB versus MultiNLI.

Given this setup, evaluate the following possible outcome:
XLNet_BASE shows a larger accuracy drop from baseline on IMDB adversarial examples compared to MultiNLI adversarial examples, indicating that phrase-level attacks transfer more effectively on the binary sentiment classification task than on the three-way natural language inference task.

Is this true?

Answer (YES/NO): YES